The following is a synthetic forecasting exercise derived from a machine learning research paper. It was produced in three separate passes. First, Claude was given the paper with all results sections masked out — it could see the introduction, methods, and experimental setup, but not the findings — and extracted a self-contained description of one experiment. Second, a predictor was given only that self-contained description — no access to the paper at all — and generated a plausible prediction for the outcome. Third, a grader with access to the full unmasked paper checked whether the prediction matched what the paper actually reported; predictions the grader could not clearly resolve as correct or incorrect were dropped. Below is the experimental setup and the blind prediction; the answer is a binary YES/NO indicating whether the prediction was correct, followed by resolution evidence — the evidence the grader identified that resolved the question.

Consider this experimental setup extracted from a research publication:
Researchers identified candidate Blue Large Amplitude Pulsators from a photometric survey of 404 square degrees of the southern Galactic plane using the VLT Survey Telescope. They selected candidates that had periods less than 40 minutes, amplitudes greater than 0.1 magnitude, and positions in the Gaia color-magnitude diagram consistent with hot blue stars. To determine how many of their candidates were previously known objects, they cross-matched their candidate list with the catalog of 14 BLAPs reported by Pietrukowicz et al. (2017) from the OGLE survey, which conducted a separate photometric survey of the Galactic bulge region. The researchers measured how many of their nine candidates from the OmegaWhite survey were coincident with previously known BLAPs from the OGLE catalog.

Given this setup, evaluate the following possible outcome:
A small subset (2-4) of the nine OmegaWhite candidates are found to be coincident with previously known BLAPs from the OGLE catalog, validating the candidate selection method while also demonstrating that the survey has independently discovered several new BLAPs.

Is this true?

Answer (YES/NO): NO